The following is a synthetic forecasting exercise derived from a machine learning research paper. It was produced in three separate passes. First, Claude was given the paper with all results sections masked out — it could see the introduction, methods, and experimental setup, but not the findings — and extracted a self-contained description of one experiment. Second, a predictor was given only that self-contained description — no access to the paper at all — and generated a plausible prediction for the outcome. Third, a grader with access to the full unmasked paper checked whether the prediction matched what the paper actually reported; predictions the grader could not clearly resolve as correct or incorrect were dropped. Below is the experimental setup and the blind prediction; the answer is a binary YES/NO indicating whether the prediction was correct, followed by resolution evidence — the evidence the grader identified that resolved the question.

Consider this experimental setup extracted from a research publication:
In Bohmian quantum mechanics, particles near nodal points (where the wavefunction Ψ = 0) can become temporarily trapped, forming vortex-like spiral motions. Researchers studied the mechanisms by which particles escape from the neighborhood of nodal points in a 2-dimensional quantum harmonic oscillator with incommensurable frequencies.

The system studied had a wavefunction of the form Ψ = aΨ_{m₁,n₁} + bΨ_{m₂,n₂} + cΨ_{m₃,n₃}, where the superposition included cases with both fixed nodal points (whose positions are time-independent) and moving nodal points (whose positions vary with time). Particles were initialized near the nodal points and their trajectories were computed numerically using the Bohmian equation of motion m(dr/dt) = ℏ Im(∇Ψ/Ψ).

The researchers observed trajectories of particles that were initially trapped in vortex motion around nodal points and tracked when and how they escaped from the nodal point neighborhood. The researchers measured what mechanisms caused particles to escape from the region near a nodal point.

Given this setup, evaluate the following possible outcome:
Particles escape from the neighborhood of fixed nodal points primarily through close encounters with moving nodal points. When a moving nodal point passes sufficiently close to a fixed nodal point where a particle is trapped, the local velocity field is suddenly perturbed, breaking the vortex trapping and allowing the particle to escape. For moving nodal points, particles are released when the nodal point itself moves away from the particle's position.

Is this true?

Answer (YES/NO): NO